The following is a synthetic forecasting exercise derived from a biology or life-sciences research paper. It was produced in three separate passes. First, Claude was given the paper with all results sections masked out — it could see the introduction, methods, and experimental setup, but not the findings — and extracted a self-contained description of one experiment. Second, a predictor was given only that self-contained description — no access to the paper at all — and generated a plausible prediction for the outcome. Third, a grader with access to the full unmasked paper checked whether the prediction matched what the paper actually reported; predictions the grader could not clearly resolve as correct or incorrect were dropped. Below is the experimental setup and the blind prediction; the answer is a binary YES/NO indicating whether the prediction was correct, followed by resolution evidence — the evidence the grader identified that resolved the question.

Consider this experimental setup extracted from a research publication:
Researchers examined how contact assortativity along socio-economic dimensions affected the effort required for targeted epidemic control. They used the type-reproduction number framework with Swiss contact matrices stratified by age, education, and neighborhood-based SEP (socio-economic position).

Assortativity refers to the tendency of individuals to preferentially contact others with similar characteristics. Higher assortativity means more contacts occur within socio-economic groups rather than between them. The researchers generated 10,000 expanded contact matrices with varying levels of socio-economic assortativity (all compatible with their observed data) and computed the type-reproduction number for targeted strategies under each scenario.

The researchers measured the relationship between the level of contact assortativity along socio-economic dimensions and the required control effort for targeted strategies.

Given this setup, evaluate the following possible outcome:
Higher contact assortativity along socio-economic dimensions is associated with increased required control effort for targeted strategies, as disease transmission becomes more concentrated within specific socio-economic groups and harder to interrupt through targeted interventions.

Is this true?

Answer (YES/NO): YES